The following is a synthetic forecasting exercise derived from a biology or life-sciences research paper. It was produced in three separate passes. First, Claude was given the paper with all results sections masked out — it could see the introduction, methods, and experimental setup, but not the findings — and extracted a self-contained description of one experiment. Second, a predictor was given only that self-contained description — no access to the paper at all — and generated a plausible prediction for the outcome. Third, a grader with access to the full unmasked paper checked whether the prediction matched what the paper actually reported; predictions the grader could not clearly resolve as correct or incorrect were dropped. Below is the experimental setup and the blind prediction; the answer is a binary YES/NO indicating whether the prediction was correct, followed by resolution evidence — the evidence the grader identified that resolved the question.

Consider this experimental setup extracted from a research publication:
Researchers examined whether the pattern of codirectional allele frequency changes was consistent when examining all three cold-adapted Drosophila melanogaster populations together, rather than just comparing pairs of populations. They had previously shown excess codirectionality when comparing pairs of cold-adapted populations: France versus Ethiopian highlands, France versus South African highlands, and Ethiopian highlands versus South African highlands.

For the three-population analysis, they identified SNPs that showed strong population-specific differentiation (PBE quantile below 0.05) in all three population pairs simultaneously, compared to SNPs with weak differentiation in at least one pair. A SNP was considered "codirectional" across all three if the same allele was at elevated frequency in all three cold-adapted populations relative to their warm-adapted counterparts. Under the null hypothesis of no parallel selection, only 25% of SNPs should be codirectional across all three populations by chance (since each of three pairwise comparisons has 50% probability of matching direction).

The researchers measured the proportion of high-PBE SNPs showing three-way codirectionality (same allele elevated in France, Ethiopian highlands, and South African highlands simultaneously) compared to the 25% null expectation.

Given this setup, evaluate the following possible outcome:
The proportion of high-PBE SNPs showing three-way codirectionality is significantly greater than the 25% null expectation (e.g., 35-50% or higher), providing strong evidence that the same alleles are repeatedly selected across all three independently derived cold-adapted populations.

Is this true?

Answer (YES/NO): YES